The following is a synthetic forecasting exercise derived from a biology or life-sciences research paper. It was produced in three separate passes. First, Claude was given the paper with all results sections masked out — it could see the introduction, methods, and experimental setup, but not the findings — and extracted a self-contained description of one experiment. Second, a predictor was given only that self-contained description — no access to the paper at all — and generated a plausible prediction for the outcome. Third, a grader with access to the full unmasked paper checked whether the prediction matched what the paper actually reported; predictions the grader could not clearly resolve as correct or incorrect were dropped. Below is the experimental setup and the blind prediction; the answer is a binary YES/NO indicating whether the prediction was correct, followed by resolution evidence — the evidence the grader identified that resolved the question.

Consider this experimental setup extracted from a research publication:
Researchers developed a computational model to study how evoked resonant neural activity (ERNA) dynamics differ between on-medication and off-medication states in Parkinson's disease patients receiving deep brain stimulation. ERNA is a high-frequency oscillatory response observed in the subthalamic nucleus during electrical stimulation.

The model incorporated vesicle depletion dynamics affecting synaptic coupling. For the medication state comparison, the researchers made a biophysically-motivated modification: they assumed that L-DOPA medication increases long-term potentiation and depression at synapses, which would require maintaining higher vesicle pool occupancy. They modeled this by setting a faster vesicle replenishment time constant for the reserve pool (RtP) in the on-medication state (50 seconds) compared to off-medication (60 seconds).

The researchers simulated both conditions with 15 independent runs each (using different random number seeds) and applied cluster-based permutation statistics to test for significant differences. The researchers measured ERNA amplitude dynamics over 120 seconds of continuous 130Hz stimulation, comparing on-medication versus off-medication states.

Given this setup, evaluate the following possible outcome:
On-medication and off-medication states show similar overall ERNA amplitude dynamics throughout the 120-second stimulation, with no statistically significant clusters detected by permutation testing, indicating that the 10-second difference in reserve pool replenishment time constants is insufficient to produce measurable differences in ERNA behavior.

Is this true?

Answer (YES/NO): NO